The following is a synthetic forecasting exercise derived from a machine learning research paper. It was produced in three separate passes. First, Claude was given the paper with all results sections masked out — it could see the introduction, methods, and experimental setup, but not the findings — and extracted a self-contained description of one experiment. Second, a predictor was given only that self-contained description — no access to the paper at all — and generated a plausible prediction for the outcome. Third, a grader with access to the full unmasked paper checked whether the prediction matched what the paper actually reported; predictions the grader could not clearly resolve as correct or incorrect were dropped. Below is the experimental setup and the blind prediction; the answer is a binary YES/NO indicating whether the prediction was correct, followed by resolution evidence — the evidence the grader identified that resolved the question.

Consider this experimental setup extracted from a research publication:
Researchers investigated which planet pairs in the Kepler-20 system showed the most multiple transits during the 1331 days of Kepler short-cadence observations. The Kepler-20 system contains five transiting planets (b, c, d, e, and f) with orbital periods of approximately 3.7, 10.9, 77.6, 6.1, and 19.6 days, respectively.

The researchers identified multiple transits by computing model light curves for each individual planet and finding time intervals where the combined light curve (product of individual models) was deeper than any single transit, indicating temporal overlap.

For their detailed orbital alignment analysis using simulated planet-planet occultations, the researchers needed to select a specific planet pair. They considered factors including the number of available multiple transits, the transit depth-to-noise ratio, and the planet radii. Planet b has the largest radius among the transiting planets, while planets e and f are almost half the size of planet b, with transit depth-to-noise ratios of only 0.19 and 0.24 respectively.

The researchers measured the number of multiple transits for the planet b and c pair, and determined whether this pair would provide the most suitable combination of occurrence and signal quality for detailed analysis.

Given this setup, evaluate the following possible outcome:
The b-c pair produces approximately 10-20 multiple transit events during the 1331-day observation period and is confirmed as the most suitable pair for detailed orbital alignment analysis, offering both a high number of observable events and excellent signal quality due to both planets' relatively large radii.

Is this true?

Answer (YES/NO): NO